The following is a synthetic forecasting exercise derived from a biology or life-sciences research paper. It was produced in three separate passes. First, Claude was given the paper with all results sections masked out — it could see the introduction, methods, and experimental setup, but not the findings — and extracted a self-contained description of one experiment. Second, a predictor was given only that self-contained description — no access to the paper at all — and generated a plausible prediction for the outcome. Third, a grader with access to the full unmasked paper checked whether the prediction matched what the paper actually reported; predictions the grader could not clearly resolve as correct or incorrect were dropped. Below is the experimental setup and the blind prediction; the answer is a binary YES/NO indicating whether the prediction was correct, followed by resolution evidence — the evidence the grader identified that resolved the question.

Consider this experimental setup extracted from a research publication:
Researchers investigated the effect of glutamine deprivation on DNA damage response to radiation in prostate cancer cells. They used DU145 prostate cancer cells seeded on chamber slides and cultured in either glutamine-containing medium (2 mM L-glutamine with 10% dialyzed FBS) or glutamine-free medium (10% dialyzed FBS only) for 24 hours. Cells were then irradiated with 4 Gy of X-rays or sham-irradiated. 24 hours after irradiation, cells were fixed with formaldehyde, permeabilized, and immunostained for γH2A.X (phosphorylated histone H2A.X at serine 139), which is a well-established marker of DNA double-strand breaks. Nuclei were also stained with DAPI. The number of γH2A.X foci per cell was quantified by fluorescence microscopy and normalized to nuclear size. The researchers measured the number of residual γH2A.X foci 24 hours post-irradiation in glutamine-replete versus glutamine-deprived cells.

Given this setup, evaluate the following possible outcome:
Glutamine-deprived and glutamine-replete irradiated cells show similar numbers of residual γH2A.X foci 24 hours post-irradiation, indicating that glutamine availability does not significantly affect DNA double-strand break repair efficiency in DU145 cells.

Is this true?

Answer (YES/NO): NO